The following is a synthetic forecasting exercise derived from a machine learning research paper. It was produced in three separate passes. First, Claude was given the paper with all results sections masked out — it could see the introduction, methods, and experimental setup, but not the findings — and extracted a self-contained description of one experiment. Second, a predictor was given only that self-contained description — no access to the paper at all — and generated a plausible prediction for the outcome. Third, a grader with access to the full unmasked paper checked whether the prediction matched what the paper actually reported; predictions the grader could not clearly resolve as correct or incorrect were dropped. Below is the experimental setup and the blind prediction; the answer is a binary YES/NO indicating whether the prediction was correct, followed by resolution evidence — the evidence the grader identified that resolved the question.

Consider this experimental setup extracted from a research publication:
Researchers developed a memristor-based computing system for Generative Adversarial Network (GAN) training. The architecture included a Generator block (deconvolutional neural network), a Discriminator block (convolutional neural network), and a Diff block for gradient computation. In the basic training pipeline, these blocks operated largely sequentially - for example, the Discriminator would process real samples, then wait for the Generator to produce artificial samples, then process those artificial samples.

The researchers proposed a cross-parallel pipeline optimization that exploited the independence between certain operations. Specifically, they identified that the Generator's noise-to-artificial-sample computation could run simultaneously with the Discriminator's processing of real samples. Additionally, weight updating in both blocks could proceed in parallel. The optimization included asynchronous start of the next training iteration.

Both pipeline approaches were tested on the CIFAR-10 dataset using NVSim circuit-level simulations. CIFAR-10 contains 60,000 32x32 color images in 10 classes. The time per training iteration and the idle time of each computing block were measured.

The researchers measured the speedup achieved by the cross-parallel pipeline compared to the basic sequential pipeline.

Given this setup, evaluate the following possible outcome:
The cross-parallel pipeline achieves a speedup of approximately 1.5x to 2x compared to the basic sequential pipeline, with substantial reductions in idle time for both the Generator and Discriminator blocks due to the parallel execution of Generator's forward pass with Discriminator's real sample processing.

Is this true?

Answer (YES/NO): YES